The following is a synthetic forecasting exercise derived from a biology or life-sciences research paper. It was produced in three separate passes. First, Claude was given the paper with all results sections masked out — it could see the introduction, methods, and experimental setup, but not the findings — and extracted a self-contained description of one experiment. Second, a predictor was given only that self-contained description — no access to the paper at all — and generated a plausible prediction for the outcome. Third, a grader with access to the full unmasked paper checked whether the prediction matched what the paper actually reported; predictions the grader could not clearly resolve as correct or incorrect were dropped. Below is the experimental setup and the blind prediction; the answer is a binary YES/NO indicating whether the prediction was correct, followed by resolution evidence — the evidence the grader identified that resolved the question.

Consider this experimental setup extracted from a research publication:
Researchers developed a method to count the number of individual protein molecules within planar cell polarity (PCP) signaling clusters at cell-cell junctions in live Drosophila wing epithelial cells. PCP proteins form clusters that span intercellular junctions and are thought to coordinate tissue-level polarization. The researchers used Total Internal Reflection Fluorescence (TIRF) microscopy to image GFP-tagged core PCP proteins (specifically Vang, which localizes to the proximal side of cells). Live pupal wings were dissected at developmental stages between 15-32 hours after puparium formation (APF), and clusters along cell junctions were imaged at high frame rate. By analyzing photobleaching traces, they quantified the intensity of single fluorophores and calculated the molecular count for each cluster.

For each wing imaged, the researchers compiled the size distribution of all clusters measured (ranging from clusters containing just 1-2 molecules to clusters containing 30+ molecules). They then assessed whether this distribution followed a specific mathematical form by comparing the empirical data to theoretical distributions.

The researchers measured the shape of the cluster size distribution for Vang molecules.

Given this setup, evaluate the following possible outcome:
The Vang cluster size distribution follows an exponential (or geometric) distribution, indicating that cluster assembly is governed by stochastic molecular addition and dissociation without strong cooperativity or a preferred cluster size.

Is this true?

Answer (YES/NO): YES